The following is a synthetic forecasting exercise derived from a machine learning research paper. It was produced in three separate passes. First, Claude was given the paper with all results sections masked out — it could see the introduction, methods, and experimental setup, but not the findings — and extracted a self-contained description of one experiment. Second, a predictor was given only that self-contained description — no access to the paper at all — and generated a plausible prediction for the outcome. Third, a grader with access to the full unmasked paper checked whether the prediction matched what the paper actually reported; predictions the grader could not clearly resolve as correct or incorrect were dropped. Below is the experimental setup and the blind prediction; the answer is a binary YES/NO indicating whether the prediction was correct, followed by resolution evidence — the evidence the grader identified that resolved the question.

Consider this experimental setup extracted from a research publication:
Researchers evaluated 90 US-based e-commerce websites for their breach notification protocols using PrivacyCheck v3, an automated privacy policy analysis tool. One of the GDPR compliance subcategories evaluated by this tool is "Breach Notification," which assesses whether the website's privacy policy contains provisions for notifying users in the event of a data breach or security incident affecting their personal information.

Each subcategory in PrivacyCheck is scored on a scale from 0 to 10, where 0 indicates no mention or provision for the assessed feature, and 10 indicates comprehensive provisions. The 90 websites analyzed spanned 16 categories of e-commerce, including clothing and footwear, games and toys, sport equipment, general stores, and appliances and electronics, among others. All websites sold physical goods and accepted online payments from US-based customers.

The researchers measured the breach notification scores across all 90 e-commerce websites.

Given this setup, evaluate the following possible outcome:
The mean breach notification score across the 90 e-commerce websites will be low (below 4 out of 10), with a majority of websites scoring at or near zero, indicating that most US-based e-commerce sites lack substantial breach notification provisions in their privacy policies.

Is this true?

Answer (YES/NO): YES